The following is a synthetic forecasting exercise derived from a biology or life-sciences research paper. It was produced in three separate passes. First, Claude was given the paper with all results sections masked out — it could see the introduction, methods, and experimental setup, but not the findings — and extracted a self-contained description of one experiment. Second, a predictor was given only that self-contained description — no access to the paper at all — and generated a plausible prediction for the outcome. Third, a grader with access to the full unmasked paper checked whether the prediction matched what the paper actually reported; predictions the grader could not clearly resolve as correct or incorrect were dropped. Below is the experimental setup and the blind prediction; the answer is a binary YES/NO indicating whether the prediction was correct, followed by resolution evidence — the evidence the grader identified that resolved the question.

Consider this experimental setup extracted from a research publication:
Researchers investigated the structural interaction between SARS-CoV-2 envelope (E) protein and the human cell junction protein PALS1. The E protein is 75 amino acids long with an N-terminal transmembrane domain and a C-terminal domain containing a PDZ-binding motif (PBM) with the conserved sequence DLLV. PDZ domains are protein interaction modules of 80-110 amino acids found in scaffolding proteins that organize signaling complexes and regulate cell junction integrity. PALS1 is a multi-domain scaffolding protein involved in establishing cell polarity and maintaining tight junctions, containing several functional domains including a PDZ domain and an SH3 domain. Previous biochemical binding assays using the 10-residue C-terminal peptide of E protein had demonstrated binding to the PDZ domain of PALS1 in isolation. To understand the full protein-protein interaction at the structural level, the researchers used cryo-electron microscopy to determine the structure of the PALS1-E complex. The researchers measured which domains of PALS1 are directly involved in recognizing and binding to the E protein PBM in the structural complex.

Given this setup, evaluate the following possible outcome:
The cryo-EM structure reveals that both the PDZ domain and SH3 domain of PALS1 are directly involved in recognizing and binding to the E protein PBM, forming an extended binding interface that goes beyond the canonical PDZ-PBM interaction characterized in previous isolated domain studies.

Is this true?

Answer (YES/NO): YES